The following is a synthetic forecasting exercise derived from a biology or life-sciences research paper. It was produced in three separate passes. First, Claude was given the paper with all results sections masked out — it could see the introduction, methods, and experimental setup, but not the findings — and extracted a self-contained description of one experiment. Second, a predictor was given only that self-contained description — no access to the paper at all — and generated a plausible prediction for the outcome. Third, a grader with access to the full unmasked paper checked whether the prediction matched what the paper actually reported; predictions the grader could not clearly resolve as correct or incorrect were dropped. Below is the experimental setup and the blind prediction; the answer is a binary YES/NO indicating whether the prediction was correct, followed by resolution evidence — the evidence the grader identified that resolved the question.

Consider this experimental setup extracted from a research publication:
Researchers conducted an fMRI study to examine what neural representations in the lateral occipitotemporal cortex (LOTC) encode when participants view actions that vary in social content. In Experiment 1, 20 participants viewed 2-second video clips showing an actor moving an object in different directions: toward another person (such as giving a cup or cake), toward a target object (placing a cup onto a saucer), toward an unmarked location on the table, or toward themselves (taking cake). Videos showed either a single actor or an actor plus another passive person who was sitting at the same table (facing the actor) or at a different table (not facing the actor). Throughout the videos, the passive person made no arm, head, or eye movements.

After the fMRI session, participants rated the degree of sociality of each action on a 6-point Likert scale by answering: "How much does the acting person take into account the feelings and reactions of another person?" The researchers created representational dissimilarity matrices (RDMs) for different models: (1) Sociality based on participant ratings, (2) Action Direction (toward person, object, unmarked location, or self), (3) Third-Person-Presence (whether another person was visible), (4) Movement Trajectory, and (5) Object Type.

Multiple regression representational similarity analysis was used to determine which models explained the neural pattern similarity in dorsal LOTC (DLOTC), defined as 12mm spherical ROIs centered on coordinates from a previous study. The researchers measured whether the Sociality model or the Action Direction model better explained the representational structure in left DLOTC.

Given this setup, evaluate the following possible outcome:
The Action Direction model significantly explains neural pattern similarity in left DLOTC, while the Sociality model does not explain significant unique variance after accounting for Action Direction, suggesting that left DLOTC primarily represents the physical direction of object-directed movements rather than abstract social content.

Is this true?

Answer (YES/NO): YES